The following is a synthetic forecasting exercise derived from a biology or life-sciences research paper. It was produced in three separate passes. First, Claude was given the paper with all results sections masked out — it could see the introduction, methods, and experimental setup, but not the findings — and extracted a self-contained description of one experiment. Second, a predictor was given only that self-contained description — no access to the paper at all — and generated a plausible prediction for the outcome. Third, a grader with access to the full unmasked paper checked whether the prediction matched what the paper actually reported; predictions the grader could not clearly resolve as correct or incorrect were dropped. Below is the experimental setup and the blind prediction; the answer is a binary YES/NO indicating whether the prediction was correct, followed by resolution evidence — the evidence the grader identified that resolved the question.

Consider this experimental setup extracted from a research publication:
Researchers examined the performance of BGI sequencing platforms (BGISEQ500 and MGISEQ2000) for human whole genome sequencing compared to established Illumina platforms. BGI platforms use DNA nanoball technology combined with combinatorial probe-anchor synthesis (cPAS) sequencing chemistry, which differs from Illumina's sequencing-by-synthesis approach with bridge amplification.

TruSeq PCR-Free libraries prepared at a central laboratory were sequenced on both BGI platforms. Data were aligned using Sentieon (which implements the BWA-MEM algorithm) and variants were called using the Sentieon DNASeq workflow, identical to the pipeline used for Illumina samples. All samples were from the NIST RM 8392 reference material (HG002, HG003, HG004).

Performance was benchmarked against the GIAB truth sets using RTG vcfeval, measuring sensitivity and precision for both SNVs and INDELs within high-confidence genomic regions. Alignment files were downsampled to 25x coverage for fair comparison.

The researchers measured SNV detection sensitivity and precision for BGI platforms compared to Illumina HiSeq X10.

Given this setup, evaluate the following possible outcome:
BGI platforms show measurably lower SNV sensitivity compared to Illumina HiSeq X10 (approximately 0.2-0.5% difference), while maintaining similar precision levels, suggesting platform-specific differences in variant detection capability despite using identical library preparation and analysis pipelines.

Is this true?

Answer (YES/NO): NO